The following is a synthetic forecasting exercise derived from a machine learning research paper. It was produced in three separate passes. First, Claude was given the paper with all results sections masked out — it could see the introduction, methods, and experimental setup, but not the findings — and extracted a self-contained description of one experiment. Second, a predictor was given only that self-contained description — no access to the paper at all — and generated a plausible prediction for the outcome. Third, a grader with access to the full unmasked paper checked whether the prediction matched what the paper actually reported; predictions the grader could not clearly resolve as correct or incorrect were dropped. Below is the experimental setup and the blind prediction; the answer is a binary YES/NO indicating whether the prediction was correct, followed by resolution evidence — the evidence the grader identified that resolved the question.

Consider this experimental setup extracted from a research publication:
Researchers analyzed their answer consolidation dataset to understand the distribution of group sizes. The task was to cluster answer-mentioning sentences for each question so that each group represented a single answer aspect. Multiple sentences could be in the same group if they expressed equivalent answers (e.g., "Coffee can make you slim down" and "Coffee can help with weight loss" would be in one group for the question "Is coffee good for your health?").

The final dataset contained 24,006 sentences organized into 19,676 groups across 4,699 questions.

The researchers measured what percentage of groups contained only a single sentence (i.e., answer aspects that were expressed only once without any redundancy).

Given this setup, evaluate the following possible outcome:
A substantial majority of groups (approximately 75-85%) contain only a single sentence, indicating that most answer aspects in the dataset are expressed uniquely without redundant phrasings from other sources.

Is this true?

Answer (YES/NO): NO